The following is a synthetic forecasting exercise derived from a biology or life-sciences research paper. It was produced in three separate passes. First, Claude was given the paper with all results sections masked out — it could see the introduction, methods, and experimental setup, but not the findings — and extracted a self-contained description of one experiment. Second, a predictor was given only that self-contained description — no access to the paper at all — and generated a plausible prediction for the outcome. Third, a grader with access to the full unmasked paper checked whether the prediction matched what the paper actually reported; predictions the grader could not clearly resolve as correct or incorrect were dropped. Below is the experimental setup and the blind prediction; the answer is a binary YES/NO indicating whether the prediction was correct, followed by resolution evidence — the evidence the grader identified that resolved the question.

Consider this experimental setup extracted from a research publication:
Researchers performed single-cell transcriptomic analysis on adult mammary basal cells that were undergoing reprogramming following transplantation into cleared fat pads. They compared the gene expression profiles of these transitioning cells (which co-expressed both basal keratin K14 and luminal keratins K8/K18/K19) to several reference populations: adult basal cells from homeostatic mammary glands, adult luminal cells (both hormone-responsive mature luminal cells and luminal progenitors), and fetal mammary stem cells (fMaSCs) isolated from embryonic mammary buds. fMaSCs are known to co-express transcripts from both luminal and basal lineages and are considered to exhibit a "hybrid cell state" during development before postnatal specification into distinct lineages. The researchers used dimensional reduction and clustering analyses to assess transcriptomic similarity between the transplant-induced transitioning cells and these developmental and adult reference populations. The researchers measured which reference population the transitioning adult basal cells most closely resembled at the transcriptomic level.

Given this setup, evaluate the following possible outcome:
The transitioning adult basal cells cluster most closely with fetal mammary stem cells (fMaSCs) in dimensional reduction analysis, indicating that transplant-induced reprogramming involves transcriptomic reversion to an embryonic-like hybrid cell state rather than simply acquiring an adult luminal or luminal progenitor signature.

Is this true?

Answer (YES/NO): YES